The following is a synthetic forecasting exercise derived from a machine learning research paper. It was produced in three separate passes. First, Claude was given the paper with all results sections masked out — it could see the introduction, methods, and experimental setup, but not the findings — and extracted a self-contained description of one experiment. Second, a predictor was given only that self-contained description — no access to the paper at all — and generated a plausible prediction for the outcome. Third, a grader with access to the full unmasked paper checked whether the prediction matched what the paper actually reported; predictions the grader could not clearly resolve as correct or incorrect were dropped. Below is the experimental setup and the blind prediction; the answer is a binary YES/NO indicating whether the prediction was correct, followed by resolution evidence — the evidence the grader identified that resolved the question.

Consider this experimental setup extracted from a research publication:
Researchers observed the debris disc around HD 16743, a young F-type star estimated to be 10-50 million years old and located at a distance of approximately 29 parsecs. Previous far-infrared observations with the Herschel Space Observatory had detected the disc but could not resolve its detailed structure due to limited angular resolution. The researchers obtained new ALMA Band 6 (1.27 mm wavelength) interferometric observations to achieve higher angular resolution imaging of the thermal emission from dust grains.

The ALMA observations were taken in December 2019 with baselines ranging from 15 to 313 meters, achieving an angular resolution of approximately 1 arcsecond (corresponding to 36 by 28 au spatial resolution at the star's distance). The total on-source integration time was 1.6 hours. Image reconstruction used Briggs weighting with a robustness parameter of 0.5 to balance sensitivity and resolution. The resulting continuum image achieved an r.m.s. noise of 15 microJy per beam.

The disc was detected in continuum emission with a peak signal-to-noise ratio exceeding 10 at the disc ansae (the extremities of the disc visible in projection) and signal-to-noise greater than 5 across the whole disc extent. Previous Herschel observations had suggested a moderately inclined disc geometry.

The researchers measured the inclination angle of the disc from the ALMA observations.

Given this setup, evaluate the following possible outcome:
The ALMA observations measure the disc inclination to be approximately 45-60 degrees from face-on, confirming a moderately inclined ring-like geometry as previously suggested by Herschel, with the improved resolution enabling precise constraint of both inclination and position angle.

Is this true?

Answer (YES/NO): NO